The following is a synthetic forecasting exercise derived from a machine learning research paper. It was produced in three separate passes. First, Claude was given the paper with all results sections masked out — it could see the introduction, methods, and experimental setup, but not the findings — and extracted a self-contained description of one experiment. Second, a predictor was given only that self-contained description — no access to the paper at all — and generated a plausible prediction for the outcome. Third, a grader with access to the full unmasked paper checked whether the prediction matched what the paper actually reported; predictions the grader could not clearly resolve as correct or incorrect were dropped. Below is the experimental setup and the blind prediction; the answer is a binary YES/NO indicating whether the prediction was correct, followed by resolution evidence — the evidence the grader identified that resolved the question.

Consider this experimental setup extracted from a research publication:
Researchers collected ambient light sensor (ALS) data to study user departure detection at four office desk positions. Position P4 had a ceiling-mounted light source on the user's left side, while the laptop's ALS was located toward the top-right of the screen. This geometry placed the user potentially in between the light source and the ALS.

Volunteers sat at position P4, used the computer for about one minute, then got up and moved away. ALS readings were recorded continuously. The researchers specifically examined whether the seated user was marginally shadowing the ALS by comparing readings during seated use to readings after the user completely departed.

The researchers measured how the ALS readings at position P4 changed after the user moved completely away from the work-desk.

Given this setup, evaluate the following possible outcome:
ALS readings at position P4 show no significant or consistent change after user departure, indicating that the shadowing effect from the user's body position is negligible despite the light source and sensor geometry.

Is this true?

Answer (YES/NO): NO